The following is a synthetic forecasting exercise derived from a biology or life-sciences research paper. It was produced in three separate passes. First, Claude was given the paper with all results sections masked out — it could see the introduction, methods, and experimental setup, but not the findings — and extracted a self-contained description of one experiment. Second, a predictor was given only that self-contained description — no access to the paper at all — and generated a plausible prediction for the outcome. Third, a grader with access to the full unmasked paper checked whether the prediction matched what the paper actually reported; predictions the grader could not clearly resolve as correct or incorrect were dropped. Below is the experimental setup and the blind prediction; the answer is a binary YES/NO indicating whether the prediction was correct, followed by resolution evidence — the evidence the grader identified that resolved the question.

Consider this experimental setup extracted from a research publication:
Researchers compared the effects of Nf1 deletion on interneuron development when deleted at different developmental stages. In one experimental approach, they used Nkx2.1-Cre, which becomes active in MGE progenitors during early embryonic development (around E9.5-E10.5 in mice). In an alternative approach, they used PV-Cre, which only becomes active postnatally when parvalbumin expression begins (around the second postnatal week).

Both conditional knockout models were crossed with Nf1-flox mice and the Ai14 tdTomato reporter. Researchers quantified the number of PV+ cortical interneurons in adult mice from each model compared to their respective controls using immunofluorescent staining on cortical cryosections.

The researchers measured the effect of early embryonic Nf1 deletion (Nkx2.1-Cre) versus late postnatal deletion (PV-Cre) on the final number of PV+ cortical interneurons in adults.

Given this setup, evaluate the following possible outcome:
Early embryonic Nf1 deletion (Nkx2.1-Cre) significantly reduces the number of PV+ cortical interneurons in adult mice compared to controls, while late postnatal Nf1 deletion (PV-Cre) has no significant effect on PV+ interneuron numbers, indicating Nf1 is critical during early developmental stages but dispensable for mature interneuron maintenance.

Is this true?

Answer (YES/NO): YES